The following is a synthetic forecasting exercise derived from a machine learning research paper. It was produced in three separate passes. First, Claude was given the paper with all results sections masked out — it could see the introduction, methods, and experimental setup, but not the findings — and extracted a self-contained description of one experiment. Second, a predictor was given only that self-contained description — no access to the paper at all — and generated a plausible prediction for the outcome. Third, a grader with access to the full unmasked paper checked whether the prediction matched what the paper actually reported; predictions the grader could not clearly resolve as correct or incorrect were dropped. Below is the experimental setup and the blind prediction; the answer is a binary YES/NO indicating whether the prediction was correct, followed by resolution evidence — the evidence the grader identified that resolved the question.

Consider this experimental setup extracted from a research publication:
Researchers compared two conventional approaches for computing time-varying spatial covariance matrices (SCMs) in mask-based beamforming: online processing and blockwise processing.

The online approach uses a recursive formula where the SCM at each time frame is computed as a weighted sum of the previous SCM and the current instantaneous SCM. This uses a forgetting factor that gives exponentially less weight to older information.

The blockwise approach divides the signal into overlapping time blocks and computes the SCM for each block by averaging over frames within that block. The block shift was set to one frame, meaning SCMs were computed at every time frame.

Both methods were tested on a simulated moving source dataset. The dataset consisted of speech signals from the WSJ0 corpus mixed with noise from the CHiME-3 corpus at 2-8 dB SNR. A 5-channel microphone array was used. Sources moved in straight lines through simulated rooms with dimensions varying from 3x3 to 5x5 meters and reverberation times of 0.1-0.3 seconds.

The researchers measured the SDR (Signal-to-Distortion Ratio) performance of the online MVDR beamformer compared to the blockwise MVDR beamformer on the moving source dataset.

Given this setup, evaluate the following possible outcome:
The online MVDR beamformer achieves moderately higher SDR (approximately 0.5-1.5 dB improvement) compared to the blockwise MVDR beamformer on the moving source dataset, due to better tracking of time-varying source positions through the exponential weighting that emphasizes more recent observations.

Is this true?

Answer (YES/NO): NO